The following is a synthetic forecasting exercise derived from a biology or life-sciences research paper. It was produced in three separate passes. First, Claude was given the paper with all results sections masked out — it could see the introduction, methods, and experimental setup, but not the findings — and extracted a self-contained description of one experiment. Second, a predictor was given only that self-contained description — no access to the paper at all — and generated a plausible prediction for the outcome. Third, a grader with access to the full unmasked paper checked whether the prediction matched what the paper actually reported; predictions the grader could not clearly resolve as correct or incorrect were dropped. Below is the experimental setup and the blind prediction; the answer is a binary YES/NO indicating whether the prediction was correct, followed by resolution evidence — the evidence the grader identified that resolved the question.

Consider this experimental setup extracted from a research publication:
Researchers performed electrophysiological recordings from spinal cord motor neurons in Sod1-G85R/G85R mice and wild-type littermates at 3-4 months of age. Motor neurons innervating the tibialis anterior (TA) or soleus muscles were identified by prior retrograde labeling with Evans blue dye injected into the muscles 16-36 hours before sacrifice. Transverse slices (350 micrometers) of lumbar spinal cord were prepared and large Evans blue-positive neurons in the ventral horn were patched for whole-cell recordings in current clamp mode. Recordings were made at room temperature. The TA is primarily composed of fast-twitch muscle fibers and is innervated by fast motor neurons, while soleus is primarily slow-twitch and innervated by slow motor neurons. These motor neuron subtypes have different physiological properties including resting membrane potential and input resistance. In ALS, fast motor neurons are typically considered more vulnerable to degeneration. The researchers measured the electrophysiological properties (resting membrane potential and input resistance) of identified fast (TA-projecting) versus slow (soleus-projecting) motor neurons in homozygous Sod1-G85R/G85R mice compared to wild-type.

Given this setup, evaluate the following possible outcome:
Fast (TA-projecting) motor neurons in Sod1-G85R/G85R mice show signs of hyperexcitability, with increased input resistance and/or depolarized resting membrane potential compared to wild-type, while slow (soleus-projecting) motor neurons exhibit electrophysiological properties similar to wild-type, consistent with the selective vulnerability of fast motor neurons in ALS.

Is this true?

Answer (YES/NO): NO